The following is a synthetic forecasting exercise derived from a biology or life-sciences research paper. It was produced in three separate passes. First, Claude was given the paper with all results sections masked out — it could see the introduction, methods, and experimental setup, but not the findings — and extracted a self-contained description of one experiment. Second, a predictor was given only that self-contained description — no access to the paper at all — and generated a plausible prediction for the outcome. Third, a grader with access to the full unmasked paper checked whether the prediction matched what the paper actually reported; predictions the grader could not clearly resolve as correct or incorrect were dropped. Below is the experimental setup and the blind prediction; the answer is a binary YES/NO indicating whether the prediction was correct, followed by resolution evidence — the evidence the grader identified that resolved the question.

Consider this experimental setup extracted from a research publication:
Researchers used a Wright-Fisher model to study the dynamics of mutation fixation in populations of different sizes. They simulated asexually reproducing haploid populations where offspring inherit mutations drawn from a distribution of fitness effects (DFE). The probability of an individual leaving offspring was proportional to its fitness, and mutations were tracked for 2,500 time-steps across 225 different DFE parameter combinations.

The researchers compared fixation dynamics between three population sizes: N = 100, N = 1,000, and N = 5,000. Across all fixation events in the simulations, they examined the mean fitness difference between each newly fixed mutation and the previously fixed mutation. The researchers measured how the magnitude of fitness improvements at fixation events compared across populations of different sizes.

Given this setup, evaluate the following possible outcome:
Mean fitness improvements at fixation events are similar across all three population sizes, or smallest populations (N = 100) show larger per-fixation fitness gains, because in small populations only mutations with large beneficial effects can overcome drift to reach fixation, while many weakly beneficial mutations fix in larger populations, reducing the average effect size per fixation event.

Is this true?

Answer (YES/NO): NO